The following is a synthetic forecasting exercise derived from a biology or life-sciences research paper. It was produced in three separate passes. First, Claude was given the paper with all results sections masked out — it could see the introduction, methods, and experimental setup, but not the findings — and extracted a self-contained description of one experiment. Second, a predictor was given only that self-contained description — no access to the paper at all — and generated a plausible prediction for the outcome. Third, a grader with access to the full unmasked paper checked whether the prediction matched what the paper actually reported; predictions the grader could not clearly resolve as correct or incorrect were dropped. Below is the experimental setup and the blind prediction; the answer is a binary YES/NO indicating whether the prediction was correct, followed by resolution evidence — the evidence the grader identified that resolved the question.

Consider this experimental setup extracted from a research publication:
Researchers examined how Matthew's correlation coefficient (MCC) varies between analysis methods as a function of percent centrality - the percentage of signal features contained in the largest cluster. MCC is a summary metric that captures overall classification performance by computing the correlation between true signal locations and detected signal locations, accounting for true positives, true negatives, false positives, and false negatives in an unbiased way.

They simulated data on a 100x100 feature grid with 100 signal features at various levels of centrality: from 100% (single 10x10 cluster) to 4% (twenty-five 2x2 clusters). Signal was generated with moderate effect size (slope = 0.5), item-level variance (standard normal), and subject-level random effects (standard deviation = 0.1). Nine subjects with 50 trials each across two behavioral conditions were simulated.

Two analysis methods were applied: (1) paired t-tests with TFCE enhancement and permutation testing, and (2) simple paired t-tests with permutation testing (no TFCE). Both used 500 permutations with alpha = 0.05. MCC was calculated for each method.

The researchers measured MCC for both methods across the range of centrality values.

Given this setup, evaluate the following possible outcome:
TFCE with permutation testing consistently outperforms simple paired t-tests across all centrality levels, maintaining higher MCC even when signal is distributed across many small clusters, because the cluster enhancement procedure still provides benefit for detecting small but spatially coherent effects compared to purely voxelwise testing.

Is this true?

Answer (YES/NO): NO